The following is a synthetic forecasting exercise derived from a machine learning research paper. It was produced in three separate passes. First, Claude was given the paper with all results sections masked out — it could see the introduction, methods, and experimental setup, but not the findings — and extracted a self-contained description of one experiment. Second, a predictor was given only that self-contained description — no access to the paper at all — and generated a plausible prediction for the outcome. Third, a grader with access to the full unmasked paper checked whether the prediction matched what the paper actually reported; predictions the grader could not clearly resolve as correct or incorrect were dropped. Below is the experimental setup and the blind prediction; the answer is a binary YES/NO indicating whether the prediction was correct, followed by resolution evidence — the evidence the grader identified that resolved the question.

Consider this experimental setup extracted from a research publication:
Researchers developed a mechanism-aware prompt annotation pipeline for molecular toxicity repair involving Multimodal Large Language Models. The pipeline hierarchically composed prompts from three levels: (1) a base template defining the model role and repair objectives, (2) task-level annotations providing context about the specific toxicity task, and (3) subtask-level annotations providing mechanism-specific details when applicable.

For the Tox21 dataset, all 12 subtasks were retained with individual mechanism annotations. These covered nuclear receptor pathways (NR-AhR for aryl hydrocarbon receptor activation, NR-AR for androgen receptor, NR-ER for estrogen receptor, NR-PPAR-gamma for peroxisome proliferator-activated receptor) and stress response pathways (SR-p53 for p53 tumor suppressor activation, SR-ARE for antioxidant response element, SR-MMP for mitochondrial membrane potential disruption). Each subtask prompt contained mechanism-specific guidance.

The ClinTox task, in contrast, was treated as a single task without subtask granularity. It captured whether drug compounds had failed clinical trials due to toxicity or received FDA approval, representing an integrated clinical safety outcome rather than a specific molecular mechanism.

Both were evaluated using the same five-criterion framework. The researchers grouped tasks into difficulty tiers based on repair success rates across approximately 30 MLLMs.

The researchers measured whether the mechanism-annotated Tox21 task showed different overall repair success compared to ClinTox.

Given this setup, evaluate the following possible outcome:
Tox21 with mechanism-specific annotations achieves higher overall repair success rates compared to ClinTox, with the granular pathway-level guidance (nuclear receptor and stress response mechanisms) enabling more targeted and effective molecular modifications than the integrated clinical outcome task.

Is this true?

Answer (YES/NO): NO